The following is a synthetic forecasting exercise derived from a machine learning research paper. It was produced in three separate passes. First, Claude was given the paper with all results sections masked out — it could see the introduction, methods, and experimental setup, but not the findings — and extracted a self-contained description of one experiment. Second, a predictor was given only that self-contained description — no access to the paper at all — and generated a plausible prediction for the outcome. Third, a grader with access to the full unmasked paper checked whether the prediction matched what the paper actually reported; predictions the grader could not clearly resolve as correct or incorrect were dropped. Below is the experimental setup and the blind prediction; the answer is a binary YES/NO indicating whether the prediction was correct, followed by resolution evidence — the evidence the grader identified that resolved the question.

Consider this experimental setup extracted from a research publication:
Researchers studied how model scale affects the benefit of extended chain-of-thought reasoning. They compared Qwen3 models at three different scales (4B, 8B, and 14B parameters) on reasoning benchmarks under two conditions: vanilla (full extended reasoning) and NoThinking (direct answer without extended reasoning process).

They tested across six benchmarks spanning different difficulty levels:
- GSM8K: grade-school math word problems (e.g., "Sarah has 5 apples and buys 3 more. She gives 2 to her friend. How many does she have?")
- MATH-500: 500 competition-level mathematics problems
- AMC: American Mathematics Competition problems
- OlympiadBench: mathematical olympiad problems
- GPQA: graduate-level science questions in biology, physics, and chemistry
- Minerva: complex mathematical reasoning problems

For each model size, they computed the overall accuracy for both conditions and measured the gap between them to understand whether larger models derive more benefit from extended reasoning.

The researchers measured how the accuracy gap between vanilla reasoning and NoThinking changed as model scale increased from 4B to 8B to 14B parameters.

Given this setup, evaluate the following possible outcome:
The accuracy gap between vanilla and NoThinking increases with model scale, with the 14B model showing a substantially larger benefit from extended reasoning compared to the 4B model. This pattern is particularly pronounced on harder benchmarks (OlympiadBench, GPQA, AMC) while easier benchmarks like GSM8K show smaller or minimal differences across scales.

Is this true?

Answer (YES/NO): NO